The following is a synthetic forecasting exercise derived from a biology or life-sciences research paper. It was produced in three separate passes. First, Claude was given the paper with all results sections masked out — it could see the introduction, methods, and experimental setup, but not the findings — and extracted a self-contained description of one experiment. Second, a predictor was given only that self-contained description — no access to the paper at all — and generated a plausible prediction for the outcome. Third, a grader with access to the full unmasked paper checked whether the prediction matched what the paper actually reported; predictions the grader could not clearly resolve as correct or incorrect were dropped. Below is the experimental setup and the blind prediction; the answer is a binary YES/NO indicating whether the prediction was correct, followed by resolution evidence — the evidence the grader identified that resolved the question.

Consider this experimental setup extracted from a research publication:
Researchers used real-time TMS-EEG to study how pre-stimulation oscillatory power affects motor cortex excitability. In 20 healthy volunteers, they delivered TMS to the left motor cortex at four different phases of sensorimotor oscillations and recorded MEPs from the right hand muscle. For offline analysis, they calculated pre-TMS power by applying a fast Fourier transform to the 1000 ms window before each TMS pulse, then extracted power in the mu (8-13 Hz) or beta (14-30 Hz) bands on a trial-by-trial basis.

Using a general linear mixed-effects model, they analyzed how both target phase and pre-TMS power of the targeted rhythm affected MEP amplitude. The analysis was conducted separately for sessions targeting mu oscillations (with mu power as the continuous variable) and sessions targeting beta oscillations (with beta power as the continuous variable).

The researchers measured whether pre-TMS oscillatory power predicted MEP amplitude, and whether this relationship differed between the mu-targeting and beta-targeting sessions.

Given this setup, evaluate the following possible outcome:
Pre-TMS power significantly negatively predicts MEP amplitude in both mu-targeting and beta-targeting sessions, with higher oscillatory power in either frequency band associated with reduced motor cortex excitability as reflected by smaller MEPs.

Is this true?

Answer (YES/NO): NO